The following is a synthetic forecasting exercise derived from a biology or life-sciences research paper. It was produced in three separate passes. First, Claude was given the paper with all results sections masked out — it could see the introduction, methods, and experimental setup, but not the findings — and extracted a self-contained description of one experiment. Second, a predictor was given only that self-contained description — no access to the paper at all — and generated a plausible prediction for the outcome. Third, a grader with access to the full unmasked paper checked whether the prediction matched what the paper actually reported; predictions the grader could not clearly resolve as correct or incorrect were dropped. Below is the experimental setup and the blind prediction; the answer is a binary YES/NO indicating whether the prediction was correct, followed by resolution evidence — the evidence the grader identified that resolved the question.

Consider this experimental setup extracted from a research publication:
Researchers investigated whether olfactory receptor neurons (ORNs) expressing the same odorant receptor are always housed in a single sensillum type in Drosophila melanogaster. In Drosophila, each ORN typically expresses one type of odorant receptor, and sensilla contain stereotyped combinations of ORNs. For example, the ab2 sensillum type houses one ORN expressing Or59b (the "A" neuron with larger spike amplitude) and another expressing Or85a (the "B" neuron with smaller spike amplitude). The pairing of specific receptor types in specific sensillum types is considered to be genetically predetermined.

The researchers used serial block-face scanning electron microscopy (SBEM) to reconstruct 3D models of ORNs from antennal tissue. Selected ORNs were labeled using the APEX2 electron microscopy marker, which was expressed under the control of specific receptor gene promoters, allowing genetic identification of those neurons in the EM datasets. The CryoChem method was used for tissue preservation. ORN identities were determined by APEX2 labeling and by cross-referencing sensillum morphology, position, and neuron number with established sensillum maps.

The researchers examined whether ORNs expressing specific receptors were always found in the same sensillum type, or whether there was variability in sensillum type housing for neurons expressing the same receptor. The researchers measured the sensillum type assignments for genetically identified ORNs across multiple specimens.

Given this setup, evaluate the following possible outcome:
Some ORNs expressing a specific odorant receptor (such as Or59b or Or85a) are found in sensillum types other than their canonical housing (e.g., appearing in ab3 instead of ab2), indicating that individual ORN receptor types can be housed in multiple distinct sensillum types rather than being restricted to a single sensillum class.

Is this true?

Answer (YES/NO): NO